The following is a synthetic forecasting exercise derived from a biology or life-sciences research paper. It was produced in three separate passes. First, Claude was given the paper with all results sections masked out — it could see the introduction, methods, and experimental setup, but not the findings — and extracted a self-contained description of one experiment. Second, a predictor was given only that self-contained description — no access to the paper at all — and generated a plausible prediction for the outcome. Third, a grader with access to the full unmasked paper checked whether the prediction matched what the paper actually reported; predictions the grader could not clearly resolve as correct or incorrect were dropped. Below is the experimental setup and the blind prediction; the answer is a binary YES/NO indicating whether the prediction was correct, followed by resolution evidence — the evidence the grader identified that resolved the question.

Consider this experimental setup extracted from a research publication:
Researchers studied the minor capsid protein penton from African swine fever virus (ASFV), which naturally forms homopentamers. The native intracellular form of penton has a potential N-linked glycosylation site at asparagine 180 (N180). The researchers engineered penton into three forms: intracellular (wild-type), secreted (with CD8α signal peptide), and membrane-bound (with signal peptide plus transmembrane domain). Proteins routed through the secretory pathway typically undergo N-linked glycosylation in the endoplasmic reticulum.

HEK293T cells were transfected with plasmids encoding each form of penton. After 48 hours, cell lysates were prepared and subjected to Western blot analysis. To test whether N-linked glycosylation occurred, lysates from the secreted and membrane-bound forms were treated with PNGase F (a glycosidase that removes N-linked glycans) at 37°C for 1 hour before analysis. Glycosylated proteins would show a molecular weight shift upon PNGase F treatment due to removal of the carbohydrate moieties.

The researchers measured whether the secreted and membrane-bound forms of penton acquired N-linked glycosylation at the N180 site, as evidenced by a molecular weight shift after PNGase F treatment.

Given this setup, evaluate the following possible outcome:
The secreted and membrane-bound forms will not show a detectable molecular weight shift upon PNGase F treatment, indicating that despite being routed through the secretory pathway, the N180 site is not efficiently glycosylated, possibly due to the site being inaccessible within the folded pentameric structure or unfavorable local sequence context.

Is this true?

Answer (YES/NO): NO